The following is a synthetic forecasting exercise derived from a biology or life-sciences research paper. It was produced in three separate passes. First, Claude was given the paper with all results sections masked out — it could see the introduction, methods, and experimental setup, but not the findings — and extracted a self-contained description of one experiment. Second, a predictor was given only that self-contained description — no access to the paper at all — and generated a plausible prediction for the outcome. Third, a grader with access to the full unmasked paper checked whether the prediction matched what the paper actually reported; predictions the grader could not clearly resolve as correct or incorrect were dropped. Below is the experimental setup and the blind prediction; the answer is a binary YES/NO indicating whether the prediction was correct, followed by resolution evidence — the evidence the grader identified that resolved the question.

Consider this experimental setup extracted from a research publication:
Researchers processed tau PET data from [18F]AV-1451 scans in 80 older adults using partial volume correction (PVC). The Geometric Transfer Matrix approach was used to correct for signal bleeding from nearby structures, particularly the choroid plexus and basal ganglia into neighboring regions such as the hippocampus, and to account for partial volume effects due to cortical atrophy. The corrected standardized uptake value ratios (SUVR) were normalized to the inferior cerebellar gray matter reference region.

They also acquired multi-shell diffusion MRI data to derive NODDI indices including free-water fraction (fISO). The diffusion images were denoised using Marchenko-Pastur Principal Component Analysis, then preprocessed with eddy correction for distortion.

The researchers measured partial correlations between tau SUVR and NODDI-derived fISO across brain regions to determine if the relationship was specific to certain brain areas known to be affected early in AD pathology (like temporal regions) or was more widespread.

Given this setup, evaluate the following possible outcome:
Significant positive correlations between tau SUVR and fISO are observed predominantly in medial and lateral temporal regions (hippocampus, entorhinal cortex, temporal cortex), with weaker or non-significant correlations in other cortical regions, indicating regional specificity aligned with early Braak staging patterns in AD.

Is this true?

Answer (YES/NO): NO